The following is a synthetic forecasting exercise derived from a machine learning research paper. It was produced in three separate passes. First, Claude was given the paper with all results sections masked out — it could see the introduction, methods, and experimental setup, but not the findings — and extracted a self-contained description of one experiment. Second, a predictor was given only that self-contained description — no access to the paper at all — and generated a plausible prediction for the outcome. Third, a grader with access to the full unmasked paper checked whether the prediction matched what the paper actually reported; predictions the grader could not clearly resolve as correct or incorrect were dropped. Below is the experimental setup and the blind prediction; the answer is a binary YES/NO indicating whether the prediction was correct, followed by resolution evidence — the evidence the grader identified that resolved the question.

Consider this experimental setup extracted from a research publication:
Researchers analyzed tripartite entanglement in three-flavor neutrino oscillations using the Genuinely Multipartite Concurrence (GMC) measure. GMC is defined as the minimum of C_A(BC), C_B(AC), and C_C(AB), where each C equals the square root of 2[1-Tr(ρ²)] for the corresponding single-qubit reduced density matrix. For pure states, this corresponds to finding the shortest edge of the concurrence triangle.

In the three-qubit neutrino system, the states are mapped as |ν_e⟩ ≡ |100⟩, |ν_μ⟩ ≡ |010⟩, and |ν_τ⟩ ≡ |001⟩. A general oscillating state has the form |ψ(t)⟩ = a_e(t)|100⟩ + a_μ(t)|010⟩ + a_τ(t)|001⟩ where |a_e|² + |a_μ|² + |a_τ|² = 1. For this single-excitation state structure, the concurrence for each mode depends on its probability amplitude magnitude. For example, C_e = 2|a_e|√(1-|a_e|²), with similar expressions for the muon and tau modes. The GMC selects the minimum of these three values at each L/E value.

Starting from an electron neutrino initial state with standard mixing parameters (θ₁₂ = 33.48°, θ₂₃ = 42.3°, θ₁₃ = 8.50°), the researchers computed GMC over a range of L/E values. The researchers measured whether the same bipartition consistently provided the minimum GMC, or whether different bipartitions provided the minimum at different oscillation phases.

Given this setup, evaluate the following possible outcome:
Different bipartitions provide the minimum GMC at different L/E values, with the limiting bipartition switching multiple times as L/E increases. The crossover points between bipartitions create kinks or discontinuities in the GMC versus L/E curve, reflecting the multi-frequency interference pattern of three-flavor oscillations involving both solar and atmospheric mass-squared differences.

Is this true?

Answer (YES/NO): YES